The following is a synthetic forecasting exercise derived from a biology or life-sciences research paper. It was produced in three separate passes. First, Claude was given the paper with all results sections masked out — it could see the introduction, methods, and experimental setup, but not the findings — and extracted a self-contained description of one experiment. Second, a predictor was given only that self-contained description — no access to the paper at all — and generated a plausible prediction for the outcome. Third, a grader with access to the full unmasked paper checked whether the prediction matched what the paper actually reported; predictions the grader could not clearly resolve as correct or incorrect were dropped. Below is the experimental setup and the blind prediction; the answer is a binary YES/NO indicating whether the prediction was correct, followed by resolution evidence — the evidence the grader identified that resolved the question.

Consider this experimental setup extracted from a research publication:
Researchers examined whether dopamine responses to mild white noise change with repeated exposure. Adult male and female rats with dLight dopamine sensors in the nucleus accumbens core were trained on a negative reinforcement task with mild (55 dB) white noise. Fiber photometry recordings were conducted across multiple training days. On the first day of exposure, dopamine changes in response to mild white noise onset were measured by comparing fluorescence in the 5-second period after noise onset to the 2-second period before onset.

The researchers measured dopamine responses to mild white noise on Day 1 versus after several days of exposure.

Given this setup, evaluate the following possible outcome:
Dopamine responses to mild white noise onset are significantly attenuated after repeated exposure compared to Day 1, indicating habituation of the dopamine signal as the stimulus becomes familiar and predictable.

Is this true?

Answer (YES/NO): NO